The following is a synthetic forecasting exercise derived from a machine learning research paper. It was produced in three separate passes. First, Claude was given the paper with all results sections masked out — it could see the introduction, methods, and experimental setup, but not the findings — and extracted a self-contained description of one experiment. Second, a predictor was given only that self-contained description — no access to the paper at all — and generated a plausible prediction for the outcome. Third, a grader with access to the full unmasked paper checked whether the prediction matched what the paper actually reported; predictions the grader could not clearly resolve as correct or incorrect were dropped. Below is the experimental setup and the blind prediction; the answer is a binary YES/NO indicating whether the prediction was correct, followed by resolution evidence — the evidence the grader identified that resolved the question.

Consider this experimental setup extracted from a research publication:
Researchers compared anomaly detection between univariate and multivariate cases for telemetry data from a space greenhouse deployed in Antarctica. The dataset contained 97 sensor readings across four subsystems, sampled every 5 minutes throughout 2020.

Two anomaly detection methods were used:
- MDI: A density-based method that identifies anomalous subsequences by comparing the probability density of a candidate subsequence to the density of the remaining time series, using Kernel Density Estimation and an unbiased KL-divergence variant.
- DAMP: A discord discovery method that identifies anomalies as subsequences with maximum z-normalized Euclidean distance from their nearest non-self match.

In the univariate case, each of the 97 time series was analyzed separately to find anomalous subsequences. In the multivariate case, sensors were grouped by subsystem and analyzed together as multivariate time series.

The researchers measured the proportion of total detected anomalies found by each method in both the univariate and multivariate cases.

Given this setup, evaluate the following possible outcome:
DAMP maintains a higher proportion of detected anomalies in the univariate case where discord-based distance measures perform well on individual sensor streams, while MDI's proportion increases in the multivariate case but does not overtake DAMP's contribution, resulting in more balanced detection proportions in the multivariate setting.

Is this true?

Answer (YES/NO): YES